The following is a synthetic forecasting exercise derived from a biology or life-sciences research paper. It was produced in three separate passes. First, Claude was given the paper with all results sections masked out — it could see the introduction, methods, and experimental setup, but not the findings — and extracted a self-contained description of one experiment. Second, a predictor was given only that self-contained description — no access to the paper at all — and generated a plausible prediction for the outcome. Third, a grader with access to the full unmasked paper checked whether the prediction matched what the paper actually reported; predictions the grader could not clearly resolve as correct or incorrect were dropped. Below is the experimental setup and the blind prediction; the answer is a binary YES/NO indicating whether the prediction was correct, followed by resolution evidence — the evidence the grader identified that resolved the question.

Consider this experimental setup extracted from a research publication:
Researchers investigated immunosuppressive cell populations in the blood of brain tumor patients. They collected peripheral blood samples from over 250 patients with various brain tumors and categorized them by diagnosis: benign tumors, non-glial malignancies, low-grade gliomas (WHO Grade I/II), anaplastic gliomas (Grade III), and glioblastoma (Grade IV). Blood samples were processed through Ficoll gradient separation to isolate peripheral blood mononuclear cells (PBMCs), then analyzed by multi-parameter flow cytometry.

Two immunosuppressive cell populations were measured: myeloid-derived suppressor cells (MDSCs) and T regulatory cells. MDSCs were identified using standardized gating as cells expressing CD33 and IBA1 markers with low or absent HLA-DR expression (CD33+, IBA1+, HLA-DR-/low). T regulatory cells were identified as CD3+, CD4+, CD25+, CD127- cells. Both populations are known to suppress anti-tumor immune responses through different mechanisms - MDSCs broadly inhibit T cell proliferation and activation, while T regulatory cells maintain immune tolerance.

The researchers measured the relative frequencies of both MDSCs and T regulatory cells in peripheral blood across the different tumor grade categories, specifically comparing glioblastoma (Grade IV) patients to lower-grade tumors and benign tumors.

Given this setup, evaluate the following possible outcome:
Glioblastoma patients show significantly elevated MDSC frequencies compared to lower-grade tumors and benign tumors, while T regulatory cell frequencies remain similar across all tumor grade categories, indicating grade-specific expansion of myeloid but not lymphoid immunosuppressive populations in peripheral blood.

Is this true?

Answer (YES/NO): YES